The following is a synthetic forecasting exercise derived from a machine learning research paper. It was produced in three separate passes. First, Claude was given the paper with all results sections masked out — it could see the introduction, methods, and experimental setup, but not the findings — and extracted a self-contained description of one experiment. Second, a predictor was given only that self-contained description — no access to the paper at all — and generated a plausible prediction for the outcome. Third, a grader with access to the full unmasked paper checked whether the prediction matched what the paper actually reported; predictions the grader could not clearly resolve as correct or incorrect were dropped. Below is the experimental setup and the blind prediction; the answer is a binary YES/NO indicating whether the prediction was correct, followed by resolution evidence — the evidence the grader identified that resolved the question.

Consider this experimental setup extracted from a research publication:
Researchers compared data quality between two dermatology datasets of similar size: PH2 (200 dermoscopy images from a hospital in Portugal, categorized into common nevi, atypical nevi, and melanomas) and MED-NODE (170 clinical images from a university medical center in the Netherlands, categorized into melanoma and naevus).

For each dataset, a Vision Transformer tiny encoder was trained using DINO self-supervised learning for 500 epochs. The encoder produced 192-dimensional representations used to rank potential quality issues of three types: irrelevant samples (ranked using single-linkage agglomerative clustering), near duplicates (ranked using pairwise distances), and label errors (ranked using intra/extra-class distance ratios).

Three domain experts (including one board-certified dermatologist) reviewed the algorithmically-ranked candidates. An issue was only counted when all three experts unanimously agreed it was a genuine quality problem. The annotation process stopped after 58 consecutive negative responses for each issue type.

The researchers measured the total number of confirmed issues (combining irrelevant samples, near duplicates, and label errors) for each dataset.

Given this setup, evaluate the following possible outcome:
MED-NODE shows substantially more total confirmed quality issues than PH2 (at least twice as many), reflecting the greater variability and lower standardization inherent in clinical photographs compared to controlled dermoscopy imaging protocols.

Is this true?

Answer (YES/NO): YES